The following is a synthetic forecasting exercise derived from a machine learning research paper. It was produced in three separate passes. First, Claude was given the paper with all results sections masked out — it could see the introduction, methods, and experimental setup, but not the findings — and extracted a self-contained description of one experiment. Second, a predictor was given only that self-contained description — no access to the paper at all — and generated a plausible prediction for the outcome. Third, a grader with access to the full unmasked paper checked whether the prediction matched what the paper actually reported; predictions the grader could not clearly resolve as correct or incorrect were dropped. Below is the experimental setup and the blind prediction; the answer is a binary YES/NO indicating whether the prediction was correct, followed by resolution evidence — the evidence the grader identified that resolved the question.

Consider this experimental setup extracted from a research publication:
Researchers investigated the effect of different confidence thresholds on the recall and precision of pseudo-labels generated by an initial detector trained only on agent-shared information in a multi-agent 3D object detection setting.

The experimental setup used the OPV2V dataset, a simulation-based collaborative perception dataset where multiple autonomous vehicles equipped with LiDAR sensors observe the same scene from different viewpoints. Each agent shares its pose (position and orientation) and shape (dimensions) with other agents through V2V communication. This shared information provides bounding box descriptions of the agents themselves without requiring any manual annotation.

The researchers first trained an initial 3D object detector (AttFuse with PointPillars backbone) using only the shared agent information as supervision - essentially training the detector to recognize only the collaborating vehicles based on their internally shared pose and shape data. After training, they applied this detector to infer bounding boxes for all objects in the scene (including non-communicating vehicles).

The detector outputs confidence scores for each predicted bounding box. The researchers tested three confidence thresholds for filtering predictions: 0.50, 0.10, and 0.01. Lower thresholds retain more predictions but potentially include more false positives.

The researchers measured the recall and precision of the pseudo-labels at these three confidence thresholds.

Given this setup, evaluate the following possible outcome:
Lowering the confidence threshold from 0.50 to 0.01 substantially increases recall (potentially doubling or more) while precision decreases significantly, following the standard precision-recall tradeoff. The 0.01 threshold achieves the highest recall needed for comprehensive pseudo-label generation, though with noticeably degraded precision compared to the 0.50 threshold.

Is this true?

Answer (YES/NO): YES